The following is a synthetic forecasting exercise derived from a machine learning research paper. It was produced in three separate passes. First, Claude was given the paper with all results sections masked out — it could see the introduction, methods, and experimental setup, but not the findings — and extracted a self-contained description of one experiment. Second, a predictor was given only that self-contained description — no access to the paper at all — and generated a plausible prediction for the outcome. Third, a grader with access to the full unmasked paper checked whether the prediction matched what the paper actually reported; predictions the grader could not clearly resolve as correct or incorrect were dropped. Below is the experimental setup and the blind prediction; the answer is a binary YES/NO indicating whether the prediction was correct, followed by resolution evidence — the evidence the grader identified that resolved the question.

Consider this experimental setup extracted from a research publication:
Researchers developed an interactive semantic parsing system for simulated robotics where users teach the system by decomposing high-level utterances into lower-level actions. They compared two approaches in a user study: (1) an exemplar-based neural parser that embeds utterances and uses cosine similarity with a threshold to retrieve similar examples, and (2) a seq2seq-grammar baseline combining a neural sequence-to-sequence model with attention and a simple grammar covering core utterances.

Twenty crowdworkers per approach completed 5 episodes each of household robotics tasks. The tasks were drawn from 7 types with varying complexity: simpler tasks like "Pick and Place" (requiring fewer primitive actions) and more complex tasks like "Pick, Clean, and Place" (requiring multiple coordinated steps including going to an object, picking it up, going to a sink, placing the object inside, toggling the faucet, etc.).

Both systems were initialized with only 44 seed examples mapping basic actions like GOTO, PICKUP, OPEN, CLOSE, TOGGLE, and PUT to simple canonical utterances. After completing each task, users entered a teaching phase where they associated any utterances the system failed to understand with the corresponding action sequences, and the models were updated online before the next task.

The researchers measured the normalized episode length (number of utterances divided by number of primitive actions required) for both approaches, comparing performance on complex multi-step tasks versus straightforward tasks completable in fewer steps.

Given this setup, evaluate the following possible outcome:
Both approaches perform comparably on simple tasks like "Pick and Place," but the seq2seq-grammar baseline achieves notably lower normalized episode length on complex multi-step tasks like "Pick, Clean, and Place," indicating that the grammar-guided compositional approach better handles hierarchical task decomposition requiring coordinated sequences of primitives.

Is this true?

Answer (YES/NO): NO